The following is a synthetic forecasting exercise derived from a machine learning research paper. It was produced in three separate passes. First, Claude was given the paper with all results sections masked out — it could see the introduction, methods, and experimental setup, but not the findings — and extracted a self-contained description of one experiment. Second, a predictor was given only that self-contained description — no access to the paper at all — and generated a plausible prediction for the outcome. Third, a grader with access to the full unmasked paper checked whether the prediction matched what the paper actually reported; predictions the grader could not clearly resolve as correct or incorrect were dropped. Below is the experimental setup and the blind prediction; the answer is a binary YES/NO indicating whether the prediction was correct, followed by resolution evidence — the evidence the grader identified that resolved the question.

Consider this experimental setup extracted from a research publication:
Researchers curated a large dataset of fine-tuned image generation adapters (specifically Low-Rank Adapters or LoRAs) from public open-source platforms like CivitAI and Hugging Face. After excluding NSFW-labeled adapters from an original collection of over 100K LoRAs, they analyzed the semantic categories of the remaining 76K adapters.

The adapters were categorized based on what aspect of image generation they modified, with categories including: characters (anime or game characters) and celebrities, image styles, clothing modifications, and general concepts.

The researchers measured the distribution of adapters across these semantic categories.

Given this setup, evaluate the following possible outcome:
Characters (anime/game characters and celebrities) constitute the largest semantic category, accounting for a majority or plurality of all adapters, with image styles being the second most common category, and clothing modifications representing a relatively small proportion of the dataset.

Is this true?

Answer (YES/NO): YES